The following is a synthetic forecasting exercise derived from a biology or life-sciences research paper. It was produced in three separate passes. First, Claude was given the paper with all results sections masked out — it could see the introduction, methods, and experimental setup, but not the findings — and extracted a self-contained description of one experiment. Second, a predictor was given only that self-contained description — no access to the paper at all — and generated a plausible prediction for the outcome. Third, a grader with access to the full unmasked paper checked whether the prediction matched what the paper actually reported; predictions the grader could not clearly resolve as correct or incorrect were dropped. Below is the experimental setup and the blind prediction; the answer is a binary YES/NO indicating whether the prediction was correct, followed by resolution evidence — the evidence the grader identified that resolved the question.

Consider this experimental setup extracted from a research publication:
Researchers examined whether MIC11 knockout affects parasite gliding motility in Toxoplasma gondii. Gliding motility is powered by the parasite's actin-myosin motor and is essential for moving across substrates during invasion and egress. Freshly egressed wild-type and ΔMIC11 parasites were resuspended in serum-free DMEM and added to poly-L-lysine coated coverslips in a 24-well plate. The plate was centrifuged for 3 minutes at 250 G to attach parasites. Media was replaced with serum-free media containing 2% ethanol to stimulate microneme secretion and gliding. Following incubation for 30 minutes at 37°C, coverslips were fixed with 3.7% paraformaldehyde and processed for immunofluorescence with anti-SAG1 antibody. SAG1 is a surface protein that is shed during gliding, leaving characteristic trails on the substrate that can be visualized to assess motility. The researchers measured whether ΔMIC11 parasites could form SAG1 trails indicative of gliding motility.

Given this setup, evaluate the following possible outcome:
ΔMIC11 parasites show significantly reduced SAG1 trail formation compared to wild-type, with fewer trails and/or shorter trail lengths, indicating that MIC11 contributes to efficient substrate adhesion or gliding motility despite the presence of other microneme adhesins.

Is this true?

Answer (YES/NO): NO